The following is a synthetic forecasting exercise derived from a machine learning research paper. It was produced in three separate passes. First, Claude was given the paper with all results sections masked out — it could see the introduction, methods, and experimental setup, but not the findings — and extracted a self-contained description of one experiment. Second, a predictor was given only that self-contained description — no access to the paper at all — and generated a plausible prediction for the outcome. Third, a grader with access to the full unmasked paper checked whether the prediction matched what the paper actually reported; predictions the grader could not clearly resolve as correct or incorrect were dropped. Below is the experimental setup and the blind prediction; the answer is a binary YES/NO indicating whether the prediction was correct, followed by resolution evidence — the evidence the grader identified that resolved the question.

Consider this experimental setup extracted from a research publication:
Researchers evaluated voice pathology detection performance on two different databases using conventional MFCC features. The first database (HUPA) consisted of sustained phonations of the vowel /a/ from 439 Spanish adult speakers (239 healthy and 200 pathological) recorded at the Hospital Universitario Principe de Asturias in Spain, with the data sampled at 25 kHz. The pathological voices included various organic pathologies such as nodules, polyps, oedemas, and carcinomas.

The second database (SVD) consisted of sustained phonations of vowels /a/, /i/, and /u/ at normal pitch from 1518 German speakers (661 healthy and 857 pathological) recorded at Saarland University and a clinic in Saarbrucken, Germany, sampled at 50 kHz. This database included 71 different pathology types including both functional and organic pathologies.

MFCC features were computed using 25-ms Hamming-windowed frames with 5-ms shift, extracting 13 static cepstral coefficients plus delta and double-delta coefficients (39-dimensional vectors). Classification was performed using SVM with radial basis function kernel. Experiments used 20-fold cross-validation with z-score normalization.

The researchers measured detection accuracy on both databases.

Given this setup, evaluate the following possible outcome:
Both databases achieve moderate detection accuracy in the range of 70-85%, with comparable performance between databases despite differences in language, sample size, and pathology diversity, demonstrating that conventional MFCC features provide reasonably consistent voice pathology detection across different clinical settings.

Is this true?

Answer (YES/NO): NO